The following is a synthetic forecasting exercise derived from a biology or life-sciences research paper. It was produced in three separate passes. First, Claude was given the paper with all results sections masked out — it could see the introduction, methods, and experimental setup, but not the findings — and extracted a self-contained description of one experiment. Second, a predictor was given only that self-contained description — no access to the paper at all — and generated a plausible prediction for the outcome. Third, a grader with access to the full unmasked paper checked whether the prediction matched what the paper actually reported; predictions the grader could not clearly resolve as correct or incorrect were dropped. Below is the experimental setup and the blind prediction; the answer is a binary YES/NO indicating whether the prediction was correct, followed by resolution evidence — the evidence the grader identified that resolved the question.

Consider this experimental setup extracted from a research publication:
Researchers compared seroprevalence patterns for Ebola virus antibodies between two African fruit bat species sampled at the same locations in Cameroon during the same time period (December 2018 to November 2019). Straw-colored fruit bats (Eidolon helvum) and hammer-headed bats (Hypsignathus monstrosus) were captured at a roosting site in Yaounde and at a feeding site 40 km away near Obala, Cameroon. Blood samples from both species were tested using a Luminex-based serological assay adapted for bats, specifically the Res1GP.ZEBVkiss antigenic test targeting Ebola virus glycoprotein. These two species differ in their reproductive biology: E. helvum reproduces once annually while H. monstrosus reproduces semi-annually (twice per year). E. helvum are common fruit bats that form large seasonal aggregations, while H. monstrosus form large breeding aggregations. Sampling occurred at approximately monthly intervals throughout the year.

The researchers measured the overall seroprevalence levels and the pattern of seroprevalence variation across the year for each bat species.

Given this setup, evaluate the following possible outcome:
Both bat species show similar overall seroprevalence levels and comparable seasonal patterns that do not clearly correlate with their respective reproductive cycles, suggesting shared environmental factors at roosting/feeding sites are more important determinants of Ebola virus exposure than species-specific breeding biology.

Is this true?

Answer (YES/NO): NO